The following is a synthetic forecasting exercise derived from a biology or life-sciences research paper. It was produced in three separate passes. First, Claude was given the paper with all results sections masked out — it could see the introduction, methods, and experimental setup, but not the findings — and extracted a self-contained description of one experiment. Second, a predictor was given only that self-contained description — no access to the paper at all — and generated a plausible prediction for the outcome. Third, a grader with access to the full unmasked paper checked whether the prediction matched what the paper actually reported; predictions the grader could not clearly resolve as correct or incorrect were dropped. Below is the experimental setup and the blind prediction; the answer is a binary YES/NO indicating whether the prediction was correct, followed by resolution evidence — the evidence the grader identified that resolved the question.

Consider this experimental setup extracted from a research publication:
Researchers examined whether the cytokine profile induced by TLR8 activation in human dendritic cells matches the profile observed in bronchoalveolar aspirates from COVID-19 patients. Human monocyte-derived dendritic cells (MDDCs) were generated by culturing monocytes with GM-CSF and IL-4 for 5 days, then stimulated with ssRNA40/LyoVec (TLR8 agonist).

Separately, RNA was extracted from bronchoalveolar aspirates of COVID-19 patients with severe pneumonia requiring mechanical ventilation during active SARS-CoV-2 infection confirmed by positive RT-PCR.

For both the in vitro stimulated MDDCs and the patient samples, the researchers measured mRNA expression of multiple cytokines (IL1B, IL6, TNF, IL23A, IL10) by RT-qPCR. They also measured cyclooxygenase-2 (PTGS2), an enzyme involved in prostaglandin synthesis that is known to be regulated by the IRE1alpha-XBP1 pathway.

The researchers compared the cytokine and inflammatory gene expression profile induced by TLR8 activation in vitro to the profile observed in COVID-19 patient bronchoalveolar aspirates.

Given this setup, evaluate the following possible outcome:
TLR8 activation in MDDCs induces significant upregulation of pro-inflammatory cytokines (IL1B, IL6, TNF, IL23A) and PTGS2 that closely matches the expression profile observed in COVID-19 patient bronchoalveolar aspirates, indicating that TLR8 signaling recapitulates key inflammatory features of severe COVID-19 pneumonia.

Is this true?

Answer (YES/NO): NO